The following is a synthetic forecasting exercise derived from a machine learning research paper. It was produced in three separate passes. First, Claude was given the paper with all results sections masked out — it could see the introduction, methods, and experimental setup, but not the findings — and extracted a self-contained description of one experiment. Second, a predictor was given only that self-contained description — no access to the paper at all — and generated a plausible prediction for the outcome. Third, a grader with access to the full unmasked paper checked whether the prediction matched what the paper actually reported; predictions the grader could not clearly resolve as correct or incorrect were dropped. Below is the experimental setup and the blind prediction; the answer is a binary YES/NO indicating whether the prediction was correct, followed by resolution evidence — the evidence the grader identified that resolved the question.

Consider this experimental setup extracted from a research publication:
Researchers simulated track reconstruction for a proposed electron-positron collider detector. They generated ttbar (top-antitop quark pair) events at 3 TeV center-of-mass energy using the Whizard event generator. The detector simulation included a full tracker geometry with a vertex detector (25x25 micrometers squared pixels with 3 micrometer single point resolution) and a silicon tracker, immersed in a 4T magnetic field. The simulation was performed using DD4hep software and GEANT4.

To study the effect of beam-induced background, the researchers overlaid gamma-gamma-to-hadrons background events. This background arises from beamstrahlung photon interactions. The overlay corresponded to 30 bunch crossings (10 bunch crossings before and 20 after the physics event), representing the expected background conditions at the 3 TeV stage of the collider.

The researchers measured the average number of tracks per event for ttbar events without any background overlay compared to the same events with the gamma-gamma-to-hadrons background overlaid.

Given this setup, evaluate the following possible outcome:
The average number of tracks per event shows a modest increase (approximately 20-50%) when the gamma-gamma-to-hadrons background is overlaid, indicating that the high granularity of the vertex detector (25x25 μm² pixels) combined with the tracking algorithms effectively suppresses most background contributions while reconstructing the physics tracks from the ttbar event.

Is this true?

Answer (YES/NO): NO